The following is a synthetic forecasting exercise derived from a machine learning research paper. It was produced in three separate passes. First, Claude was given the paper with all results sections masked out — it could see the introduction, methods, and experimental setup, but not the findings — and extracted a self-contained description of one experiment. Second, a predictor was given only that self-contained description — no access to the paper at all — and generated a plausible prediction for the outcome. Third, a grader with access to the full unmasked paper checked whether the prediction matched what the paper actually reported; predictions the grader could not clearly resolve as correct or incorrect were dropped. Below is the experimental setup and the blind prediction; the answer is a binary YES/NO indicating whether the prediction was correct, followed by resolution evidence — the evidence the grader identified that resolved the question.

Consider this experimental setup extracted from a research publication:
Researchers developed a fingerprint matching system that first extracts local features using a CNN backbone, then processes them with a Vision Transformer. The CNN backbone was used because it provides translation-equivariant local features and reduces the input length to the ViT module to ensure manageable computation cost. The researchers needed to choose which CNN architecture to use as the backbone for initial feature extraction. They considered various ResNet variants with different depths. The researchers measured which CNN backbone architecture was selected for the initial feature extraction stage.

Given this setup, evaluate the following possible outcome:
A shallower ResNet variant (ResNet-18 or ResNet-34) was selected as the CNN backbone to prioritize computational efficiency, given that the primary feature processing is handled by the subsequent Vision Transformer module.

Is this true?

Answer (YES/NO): YES